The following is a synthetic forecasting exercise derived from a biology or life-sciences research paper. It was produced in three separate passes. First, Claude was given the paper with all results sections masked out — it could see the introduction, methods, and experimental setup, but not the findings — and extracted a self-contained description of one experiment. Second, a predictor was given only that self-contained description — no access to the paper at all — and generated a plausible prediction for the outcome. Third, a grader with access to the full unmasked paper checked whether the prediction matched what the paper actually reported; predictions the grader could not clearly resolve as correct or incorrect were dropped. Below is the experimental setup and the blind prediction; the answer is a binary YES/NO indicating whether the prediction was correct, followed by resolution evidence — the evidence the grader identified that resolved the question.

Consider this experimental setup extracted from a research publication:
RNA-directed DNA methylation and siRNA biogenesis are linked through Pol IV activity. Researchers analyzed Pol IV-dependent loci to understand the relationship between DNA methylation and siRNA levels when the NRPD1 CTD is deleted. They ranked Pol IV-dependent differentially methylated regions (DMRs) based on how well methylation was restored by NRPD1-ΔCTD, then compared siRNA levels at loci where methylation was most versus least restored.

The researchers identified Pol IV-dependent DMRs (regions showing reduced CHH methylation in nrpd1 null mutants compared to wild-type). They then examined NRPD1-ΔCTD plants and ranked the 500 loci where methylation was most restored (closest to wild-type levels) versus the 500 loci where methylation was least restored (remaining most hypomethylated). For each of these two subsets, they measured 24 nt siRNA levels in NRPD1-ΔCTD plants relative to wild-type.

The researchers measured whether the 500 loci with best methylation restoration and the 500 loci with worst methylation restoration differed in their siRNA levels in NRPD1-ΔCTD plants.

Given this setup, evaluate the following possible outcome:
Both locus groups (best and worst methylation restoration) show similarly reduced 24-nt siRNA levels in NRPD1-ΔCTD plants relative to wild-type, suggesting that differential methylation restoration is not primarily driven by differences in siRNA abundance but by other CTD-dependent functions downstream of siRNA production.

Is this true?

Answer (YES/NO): NO